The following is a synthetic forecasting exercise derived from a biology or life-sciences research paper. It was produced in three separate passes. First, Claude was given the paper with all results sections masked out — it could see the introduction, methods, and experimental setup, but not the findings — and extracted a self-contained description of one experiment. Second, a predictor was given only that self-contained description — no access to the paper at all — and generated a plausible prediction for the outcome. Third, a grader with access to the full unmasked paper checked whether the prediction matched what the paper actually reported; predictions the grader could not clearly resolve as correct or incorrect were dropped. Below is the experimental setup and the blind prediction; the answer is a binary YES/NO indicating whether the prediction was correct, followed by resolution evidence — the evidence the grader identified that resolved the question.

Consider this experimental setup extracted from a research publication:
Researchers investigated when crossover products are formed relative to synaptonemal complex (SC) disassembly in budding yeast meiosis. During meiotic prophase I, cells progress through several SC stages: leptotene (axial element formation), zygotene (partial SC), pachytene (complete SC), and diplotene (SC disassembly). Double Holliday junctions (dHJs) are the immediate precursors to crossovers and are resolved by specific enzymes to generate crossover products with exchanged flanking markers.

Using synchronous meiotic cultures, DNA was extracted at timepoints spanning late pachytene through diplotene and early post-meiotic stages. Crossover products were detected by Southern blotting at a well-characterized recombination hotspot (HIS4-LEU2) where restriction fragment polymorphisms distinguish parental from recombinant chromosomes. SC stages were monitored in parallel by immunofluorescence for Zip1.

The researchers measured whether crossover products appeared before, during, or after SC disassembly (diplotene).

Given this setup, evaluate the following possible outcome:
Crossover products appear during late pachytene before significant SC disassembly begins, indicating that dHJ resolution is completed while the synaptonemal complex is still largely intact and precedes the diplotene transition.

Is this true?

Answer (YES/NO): NO